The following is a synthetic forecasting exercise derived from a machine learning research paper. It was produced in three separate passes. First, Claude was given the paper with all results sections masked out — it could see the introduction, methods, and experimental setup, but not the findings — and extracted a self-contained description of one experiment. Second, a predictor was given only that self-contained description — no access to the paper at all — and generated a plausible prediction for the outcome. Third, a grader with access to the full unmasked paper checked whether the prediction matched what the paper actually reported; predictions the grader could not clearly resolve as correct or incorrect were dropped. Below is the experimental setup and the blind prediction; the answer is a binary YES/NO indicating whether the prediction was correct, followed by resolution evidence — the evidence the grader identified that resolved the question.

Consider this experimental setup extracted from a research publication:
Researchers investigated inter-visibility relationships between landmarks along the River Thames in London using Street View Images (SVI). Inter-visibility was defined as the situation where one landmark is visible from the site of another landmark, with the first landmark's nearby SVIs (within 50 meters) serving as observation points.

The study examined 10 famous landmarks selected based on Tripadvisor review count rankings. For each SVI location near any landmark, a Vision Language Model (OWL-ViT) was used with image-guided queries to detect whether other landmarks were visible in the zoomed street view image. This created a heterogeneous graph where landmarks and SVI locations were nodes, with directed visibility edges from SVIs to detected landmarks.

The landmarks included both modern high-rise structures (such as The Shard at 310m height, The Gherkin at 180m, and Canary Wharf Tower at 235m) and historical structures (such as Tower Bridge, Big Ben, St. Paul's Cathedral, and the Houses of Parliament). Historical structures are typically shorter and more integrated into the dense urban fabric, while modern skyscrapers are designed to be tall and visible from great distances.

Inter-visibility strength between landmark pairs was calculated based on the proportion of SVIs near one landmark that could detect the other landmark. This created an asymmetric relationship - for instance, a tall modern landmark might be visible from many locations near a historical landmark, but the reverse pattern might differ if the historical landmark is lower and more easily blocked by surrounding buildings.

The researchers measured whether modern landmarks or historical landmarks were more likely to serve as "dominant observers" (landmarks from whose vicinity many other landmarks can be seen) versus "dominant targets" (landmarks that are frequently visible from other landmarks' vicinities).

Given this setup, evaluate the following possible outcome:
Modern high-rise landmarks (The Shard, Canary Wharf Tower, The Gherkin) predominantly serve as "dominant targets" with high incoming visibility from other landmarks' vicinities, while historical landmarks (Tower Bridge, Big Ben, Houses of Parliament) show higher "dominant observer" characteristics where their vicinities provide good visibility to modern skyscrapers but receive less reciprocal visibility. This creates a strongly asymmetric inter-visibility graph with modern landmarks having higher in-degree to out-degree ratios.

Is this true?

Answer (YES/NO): NO